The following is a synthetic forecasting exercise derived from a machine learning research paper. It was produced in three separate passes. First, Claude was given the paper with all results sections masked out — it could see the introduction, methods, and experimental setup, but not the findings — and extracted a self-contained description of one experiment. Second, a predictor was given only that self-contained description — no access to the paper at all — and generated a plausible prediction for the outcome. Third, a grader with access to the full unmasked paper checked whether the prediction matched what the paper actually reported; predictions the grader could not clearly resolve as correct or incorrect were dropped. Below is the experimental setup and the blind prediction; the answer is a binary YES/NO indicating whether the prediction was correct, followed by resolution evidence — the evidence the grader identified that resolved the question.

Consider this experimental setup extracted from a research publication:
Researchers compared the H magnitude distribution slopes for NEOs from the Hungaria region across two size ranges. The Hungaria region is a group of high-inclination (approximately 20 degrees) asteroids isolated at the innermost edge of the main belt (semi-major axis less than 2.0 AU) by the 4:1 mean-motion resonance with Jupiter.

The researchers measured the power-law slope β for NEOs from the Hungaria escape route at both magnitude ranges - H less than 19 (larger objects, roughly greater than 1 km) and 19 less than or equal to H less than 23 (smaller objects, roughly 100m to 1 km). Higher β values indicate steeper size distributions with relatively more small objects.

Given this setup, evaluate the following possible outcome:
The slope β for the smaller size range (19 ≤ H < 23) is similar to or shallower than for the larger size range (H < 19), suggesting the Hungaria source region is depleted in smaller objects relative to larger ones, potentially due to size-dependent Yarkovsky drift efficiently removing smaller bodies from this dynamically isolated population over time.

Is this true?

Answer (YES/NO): NO